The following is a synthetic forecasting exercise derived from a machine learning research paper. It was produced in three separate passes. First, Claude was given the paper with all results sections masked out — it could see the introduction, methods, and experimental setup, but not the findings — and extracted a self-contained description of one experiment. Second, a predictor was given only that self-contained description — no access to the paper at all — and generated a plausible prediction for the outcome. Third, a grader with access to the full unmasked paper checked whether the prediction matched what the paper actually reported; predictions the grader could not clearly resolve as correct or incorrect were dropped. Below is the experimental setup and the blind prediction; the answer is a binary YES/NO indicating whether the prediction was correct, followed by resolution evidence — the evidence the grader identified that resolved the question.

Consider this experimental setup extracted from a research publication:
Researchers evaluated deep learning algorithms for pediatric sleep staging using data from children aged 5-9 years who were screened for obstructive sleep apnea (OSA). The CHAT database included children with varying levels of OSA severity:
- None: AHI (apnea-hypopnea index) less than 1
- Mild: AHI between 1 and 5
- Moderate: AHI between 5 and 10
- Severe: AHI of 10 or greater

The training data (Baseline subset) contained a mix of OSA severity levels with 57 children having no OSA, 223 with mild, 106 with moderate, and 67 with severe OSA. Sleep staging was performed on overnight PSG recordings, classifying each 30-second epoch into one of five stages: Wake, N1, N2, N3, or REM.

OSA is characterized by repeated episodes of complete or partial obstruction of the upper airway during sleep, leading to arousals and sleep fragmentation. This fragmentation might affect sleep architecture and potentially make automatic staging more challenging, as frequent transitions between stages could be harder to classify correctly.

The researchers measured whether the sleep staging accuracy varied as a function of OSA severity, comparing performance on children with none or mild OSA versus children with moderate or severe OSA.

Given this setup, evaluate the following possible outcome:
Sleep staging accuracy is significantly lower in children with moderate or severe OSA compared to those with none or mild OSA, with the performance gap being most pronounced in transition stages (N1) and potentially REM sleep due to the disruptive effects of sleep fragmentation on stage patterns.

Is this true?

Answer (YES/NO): NO